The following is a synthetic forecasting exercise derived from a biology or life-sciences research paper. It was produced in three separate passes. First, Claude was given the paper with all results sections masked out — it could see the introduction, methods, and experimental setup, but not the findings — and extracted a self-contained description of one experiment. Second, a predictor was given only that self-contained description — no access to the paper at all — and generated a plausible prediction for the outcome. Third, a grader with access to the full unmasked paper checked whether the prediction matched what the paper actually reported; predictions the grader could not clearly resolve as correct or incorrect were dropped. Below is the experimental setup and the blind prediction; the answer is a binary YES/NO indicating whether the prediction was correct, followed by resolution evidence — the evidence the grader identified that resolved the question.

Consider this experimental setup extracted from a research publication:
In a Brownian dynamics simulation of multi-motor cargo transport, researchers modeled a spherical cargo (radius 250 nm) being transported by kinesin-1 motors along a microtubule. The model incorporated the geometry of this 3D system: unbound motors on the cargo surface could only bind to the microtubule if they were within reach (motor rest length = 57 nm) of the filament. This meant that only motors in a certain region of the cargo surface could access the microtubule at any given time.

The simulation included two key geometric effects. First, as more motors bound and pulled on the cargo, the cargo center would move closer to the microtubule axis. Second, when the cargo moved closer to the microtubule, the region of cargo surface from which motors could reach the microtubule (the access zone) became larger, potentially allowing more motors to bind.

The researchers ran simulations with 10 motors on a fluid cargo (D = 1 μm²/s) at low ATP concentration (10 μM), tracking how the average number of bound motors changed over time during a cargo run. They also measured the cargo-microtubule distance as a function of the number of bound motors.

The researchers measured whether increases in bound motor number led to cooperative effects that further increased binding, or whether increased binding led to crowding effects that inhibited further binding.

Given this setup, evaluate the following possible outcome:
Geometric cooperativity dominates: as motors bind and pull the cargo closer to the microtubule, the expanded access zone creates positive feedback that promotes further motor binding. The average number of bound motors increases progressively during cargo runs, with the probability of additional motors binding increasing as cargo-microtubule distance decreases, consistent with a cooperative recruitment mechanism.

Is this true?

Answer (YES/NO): YES